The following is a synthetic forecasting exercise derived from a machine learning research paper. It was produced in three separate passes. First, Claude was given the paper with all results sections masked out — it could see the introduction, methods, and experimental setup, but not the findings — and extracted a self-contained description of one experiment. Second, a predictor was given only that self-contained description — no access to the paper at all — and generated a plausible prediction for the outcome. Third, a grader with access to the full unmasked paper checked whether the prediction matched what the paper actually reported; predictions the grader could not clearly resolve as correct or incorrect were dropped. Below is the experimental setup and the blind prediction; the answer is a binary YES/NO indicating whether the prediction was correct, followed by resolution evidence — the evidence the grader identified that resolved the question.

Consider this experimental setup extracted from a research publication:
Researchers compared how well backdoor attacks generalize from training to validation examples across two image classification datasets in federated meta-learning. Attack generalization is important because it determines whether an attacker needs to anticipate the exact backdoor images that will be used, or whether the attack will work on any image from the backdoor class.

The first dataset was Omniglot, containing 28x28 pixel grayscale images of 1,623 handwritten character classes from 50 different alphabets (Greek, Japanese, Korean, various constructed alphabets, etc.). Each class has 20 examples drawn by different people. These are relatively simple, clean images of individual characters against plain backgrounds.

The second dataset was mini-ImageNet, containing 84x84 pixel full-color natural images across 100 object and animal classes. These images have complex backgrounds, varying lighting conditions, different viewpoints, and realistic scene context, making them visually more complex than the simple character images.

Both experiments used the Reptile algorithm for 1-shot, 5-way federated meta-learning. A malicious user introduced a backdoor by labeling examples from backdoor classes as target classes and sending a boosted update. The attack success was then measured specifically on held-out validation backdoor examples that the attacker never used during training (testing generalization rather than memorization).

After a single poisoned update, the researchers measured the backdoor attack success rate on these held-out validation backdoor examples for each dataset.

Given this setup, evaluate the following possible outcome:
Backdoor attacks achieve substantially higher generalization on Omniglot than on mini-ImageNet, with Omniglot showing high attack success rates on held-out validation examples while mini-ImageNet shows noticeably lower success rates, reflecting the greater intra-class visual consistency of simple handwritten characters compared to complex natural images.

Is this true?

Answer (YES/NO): YES